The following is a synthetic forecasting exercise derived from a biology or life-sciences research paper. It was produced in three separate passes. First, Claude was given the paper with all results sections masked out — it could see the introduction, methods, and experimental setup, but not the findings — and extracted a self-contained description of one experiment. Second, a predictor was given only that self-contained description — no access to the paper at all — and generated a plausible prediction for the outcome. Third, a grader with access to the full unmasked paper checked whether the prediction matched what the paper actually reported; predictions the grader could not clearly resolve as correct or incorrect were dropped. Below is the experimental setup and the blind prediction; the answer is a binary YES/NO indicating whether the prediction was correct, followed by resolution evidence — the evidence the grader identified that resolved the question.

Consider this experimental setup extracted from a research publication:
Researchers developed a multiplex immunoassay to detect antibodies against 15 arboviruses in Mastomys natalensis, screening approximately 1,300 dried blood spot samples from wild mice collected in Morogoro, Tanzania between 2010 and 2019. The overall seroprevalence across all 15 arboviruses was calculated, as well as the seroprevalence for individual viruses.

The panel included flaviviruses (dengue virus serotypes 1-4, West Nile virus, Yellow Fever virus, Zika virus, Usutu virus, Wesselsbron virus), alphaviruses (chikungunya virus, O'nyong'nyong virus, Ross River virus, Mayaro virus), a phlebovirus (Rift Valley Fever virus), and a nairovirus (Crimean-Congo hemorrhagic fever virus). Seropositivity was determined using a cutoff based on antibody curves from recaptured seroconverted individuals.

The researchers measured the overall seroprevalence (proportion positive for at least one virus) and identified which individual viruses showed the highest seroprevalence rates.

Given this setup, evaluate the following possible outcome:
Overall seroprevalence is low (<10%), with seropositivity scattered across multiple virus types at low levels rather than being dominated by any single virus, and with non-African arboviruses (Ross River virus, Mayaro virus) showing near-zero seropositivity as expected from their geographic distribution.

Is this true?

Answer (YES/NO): NO